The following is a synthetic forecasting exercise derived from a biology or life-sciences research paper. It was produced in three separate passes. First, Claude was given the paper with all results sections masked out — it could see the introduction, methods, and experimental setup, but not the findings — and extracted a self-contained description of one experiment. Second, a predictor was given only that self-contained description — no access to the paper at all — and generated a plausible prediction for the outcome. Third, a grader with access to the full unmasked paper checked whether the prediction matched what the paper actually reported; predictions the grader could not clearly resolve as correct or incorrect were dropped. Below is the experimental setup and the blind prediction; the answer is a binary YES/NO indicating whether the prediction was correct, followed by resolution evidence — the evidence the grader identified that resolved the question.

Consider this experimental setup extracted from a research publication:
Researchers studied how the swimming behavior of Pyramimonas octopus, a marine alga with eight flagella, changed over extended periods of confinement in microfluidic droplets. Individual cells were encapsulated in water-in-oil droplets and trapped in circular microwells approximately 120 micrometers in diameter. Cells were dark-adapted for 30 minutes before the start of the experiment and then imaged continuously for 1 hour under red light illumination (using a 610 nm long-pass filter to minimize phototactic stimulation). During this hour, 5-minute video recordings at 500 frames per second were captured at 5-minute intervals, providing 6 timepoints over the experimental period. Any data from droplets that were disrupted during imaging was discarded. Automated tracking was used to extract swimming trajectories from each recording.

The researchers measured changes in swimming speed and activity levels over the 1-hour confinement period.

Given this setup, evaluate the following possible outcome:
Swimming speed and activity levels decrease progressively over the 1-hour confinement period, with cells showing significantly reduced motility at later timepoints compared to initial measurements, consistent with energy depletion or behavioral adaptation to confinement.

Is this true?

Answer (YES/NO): NO